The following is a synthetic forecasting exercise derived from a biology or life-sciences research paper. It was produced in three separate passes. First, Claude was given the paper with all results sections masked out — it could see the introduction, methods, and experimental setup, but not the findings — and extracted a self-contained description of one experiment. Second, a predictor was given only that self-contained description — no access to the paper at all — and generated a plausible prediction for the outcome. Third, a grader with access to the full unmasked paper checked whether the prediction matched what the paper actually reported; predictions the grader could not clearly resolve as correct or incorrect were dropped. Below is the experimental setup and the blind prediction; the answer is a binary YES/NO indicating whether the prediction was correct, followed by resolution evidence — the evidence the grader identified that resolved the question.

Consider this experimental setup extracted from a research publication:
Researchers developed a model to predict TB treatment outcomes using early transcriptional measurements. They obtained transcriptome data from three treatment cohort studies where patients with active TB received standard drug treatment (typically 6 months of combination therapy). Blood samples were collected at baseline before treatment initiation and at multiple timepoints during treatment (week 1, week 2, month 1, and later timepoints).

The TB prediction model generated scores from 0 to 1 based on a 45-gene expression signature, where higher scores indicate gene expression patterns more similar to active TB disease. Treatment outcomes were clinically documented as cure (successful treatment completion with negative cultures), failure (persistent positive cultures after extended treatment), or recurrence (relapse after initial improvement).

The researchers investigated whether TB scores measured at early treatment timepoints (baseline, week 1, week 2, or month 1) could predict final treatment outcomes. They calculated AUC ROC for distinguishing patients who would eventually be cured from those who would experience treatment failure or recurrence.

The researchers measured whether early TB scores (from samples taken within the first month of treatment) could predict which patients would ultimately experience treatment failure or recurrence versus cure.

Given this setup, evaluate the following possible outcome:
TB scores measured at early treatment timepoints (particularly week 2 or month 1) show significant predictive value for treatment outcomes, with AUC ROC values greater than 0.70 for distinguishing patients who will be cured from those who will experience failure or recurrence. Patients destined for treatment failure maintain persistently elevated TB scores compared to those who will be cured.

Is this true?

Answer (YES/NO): NO